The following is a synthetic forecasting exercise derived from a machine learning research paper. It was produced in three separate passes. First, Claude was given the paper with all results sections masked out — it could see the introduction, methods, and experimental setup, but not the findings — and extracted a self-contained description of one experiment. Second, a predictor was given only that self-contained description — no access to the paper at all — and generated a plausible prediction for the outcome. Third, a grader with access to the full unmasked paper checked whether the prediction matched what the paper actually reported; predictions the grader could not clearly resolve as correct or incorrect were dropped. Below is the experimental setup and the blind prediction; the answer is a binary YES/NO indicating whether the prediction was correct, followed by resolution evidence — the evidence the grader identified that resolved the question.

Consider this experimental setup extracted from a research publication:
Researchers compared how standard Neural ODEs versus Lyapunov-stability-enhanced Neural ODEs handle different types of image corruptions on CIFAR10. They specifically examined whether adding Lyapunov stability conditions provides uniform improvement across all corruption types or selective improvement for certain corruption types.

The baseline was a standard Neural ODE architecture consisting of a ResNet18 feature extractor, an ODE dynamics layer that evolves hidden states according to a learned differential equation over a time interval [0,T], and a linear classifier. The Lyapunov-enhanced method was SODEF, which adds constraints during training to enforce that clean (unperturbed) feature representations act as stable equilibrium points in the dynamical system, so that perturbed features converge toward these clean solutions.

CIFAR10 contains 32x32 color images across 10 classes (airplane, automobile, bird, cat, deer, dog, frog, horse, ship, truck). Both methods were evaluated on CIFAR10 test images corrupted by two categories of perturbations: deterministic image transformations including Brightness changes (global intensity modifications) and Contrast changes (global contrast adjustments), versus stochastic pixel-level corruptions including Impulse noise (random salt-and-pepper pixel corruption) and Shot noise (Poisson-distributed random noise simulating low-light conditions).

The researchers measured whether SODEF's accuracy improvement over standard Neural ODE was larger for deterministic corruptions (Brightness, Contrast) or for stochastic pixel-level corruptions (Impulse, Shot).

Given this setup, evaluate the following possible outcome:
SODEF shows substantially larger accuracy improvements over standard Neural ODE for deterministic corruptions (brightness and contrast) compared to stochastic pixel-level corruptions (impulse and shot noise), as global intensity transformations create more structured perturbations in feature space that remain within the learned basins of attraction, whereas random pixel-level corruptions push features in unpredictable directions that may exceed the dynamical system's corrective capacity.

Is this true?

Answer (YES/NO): YES